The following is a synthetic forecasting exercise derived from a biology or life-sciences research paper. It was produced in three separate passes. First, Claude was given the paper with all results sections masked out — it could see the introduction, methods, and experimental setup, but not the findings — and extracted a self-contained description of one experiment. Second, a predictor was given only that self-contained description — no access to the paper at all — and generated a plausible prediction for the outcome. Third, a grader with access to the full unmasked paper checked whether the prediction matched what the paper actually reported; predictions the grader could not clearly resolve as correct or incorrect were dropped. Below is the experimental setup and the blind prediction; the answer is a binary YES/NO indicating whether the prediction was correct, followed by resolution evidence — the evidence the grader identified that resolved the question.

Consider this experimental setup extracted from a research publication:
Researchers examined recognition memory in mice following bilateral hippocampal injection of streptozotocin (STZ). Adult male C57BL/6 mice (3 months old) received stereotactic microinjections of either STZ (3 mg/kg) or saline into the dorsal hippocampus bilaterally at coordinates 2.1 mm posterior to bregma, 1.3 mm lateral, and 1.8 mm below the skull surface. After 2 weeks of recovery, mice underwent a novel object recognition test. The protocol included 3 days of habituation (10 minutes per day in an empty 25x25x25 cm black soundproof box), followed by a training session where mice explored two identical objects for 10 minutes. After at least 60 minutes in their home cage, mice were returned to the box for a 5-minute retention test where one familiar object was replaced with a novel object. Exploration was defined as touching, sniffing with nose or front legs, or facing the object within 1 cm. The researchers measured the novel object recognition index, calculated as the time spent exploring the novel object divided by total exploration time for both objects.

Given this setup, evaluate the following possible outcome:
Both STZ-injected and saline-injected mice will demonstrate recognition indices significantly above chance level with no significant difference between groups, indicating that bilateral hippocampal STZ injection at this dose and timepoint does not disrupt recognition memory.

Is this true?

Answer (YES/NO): NO